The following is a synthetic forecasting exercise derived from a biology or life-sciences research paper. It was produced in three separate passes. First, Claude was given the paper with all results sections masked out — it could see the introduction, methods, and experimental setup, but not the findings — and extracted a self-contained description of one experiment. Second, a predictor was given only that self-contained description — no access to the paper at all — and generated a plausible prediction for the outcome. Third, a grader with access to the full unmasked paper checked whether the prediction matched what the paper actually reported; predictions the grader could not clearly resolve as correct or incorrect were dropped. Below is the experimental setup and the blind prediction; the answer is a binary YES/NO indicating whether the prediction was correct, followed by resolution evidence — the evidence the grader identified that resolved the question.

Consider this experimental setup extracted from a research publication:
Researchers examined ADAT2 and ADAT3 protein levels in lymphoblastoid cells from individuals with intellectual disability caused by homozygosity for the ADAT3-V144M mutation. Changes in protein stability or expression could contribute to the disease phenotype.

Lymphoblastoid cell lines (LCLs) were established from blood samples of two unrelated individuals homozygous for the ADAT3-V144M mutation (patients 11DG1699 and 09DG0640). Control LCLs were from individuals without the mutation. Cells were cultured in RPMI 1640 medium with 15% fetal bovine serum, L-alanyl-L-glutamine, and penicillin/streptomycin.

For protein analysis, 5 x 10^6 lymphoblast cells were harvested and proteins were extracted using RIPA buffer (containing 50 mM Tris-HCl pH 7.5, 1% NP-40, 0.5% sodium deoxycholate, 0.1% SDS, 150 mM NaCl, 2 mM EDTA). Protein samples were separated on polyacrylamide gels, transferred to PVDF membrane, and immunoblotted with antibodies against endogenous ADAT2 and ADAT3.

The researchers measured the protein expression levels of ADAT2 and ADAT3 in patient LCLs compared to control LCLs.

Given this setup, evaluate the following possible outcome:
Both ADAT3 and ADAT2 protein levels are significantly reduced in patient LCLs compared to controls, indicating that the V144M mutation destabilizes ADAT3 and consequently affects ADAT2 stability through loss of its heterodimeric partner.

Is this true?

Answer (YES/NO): NO